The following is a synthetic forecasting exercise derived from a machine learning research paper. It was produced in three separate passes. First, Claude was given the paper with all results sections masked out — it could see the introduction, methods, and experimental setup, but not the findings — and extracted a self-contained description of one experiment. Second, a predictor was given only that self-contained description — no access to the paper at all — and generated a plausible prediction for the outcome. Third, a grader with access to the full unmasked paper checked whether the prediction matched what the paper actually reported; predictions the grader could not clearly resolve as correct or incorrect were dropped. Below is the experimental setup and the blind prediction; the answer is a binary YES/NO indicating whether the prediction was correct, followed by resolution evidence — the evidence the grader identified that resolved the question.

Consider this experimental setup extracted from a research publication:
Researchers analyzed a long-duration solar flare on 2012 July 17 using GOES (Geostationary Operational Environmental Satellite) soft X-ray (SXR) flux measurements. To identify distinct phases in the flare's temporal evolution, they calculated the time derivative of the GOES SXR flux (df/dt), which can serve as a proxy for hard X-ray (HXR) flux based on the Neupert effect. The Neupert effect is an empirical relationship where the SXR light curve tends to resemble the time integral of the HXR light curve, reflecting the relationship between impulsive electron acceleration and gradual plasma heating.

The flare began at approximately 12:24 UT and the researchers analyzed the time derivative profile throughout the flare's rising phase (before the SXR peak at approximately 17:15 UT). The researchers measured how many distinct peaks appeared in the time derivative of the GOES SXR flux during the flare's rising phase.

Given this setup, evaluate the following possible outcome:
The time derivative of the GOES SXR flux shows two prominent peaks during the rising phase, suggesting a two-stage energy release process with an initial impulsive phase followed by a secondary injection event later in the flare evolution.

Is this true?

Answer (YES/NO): NO